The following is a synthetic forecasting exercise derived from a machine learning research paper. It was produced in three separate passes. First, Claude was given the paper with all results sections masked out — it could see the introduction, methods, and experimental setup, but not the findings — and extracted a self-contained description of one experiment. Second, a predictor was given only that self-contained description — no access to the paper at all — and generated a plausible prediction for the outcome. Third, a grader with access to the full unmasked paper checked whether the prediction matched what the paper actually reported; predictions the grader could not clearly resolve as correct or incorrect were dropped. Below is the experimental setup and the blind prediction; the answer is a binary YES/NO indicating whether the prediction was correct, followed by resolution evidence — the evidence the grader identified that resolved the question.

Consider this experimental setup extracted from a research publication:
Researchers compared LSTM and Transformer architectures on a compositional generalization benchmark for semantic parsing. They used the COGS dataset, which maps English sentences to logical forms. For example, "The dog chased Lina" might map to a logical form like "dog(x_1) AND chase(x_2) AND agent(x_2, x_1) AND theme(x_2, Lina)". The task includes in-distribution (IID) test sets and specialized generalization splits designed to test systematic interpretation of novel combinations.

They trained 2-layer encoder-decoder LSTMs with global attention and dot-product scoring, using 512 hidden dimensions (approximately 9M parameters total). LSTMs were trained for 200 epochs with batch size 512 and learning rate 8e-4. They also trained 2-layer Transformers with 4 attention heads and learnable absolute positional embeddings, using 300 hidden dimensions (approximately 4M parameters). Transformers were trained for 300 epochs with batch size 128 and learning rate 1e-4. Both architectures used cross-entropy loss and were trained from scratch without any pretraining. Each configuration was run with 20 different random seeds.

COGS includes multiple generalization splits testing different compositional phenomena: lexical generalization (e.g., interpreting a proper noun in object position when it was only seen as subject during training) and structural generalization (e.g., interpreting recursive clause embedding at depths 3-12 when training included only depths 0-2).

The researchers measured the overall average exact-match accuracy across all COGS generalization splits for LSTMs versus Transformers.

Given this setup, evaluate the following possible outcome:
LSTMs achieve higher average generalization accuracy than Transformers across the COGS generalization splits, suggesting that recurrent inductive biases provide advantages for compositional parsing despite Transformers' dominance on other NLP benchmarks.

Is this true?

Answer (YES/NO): NO